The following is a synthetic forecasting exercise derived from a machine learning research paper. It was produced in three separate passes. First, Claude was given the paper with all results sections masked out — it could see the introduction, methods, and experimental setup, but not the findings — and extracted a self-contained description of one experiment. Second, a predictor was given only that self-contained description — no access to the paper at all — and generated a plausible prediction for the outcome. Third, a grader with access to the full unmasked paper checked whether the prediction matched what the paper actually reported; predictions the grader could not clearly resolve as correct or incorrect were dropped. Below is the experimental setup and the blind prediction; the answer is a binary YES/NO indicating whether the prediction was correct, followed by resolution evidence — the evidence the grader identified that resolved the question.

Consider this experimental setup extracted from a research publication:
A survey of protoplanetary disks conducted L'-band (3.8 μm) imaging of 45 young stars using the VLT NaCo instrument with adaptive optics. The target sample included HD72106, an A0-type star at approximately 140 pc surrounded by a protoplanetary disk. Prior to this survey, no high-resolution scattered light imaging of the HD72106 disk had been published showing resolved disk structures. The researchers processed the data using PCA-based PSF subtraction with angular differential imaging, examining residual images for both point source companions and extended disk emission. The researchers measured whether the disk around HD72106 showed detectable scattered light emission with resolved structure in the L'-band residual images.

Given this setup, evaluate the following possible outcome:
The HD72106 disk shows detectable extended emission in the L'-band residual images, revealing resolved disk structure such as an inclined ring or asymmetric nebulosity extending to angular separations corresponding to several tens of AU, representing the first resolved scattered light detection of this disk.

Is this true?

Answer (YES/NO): YES